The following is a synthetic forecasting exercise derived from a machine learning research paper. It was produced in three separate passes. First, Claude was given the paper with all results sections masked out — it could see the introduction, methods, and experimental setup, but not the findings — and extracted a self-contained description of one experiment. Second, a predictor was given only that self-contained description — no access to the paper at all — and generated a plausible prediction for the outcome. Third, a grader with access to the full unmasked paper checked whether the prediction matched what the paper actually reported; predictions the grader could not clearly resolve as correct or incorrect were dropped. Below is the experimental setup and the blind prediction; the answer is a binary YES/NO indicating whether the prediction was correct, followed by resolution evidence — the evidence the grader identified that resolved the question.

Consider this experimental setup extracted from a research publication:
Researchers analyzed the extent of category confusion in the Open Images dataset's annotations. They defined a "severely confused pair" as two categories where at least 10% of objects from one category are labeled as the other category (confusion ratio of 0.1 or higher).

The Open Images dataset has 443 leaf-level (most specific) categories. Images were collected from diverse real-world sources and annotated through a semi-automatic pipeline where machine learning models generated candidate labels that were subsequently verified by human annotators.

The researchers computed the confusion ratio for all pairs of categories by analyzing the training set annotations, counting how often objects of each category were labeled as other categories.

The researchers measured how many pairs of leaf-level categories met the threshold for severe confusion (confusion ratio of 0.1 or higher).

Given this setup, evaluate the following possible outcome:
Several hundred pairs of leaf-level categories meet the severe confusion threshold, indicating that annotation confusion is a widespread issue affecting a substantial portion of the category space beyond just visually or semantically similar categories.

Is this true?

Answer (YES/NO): NO